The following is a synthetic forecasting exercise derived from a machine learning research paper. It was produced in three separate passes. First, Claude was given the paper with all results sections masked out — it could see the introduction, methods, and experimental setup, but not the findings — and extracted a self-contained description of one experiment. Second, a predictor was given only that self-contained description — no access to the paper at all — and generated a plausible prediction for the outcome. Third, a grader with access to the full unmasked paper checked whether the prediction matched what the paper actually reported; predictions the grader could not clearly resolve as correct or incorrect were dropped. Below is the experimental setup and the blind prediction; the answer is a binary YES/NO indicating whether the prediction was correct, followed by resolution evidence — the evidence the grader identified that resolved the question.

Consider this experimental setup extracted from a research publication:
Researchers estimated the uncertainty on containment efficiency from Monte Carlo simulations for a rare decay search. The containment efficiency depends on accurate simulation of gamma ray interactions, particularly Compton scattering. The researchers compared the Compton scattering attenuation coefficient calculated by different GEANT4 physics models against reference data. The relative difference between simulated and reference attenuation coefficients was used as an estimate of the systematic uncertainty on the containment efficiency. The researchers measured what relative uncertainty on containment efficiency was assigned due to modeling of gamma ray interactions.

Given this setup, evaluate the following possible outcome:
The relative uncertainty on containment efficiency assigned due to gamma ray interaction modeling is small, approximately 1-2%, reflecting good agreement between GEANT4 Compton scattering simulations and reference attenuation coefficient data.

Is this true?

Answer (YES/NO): NO